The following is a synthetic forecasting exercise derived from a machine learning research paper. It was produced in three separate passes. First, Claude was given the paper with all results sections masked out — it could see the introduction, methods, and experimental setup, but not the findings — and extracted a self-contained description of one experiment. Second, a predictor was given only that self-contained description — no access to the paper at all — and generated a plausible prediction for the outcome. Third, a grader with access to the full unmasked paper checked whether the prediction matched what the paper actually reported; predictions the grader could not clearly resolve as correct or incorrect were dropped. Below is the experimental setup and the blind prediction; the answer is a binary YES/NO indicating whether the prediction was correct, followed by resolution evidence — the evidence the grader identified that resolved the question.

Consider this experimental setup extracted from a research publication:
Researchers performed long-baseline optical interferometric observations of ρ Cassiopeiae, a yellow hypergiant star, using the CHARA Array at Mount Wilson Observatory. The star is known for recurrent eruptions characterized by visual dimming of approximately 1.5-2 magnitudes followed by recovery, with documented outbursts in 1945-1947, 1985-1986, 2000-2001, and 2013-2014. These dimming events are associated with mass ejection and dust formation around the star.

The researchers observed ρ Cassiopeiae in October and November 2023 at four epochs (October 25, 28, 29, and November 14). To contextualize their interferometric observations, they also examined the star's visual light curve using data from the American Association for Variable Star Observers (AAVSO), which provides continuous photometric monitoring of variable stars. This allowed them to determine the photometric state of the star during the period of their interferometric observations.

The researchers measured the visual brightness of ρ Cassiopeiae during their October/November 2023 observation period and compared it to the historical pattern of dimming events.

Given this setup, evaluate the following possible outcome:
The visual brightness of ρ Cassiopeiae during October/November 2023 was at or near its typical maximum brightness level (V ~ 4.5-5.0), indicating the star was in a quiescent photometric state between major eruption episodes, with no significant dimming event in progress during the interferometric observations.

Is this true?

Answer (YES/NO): YES